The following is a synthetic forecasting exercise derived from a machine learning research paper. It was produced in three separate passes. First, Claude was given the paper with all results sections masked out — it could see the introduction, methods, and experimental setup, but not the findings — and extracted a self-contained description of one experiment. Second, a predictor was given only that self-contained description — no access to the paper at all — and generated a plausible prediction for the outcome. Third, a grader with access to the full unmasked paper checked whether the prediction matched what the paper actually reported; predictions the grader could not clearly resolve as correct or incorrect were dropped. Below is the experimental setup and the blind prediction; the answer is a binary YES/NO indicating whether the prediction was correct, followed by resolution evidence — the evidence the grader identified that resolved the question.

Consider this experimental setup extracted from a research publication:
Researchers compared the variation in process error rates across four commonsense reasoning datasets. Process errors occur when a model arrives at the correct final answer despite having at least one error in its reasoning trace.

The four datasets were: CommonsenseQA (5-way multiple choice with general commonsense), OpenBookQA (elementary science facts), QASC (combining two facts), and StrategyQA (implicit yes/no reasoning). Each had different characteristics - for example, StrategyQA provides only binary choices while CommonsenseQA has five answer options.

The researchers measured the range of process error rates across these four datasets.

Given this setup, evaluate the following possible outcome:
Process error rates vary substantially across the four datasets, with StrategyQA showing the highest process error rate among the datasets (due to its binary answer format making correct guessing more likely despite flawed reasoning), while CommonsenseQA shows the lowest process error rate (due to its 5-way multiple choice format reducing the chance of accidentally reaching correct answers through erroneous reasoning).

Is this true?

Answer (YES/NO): NO